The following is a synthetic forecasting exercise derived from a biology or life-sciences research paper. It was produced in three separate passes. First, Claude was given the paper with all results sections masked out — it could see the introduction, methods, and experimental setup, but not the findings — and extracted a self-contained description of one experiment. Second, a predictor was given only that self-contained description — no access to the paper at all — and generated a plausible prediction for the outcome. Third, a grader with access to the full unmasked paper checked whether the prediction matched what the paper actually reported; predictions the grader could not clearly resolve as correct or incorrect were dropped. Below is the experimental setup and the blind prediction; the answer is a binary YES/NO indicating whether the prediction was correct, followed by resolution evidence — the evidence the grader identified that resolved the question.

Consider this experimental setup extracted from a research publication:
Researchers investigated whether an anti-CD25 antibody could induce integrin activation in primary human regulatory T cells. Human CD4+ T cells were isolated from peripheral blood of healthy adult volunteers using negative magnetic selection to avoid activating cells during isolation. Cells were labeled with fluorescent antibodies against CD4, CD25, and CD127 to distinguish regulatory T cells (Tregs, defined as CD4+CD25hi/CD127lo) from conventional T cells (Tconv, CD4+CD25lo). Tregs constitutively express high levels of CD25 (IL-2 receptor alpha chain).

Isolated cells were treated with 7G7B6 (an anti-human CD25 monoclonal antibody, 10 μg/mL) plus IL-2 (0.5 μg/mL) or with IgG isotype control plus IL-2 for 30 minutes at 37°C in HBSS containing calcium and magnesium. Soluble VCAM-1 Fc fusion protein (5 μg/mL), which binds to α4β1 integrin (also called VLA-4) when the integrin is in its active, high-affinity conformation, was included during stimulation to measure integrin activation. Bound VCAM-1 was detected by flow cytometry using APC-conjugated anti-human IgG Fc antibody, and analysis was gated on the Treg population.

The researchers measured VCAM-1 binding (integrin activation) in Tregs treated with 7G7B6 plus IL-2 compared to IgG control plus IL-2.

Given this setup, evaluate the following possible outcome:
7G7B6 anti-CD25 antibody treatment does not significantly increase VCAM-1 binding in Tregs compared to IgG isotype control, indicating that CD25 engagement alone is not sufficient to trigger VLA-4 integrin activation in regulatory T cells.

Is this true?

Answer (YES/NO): NO